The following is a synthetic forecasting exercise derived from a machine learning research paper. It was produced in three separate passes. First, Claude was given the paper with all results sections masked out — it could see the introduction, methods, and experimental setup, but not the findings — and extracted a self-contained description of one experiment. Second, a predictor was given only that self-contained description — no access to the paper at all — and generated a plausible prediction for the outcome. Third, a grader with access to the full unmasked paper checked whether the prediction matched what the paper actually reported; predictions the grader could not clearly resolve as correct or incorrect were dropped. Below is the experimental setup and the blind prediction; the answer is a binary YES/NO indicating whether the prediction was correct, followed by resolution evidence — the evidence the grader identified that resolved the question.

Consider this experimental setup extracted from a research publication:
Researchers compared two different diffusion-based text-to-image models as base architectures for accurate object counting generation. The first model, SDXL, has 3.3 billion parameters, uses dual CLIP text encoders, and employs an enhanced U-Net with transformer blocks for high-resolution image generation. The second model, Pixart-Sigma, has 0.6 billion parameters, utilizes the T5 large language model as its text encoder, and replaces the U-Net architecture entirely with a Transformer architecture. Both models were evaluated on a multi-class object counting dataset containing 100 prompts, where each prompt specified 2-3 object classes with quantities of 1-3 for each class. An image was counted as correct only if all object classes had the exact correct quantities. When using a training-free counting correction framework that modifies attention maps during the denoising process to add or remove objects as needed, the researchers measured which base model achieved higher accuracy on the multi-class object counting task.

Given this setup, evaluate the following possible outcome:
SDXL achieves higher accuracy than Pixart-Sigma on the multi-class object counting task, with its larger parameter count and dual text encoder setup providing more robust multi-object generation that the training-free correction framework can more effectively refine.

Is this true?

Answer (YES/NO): NO